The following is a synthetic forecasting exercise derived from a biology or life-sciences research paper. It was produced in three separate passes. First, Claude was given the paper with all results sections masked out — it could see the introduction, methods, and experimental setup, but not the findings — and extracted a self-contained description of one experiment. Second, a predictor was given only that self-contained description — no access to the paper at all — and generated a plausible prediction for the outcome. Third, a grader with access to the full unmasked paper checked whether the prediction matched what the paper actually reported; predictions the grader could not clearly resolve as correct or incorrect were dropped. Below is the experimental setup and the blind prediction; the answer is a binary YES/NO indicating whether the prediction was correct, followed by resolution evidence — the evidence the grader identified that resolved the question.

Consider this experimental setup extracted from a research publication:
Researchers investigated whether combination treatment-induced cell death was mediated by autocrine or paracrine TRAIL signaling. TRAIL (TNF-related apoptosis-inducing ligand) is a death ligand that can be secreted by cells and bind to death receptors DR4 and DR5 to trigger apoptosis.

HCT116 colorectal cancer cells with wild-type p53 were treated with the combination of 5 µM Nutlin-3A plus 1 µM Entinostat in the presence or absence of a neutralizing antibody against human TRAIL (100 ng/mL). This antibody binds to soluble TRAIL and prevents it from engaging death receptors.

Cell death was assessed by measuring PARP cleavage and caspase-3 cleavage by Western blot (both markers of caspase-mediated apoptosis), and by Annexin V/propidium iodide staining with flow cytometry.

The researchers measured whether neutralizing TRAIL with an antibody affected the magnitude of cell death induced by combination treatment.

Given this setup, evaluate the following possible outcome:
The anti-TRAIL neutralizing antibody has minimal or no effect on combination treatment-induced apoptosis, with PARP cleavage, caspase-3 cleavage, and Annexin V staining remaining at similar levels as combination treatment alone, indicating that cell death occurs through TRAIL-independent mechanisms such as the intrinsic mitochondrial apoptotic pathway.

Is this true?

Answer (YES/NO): YES